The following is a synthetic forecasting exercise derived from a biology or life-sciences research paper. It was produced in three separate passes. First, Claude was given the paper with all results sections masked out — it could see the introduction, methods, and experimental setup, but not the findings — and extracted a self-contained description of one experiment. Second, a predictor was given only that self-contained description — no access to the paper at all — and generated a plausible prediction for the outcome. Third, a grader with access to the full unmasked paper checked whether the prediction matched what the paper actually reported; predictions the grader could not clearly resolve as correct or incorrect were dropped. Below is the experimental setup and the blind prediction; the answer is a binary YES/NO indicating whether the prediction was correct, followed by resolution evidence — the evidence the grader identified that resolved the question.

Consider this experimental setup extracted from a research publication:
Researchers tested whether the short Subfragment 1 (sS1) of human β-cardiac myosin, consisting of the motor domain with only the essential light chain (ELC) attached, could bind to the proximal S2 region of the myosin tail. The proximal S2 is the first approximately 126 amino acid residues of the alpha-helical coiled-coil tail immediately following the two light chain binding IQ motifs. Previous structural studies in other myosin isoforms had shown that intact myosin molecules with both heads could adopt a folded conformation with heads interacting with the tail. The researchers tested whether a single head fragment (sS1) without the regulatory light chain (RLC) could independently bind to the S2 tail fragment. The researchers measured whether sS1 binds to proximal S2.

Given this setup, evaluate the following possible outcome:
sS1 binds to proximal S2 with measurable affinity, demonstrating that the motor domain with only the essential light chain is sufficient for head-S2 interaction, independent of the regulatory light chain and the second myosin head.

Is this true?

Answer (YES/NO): YES